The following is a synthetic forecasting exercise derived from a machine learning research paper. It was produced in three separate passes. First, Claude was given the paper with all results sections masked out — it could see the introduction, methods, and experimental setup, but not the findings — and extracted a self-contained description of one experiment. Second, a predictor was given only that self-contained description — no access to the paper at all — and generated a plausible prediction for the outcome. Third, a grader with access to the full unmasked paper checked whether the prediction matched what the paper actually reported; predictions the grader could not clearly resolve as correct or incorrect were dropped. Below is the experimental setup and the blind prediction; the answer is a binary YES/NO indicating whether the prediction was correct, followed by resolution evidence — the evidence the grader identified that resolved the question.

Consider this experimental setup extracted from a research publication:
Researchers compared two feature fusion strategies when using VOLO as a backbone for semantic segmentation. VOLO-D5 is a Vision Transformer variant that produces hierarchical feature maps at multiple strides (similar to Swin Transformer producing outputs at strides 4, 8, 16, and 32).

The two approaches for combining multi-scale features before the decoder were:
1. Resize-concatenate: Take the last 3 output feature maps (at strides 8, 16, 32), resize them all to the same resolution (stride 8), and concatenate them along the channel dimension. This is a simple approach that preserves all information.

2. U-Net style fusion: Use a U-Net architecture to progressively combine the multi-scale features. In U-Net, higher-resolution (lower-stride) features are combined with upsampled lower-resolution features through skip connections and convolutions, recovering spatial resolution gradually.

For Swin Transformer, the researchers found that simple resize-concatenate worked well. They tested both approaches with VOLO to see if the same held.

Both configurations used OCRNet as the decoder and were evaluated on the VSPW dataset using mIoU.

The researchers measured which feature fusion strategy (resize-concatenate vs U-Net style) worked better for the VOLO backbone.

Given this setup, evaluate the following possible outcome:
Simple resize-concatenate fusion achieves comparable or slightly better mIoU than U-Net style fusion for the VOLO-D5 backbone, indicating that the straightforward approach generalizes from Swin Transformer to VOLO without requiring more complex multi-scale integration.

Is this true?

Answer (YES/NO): NO